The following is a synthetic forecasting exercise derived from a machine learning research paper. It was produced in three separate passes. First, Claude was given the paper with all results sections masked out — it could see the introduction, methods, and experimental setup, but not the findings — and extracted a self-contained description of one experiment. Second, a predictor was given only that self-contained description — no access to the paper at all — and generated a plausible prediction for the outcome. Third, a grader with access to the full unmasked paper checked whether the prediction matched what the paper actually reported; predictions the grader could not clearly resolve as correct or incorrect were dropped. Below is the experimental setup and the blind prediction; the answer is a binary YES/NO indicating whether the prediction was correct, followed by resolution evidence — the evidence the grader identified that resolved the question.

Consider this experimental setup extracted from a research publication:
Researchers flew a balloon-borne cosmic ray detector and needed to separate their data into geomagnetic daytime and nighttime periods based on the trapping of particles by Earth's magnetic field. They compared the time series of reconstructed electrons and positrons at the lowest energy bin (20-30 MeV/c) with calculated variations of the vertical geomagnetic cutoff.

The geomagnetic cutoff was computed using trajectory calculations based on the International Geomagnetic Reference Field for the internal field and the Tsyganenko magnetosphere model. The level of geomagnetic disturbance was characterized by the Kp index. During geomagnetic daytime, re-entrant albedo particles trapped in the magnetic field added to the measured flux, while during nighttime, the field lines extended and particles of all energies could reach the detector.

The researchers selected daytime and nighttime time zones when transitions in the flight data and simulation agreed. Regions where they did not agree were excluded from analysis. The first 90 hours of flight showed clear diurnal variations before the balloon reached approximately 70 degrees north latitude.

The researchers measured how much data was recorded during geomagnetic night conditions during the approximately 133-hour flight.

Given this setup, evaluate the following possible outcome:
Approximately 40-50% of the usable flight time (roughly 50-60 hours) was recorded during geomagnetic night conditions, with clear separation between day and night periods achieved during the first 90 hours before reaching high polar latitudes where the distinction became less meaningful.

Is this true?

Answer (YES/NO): NO